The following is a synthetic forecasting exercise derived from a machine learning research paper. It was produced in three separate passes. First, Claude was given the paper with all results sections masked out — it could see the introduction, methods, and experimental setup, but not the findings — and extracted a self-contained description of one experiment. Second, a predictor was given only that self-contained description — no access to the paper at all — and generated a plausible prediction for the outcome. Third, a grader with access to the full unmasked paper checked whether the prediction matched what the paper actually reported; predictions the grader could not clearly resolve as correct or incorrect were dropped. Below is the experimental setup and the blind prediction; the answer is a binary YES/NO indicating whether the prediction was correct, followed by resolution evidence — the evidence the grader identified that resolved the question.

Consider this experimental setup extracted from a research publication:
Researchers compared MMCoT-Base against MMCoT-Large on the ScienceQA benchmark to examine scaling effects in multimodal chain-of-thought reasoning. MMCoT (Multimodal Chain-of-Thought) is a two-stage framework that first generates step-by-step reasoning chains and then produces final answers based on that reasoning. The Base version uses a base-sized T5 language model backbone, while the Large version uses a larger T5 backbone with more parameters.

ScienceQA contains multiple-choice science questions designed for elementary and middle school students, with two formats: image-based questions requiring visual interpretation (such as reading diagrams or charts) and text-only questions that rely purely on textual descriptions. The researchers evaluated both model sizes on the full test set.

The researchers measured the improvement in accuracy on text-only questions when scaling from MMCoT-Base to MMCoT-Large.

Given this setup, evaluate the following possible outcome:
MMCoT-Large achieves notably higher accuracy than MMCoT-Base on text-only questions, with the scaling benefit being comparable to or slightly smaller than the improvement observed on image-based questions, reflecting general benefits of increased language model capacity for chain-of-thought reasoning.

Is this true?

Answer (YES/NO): NO